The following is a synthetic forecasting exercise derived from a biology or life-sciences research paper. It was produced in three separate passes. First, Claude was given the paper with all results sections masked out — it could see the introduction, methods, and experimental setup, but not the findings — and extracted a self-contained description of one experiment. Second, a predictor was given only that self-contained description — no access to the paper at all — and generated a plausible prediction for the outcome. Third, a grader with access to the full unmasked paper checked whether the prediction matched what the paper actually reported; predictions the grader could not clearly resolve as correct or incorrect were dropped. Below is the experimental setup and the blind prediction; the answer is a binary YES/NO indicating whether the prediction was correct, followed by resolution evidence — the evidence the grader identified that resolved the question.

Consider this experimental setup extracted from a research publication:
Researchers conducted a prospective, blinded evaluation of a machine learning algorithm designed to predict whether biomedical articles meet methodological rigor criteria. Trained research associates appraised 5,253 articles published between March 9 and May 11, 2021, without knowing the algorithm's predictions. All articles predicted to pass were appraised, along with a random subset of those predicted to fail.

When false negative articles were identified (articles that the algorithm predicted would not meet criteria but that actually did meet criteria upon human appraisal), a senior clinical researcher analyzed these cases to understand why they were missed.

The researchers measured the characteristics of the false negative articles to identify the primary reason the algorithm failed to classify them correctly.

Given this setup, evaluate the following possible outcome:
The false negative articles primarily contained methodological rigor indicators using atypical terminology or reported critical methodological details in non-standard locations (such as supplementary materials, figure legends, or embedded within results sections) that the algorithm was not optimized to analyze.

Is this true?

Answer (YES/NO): NO